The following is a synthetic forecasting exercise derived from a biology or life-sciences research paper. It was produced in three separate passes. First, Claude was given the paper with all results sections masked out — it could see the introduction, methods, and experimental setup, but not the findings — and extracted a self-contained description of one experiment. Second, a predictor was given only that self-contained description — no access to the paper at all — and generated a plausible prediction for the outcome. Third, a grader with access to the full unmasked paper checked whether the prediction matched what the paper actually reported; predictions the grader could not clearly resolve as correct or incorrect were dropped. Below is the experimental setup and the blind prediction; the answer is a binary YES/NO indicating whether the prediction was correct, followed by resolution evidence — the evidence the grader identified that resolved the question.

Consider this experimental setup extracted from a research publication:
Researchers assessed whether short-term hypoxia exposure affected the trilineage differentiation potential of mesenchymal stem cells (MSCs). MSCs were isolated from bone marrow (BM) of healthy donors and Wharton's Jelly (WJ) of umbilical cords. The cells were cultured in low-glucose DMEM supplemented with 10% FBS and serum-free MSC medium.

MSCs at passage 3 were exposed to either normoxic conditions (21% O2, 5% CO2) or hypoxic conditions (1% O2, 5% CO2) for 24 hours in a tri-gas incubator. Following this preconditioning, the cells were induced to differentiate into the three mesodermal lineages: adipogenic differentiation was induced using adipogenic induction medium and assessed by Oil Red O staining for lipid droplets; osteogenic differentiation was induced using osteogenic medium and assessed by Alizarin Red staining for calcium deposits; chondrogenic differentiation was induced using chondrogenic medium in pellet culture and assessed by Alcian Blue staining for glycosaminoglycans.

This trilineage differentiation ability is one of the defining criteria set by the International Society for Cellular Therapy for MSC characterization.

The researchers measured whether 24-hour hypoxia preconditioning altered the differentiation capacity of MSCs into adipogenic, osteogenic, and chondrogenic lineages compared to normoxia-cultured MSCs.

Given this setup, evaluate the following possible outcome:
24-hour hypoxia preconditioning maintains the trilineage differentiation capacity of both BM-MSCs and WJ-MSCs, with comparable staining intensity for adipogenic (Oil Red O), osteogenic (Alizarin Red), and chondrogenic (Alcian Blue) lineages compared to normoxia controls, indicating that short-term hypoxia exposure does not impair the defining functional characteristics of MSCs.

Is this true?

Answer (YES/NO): YES